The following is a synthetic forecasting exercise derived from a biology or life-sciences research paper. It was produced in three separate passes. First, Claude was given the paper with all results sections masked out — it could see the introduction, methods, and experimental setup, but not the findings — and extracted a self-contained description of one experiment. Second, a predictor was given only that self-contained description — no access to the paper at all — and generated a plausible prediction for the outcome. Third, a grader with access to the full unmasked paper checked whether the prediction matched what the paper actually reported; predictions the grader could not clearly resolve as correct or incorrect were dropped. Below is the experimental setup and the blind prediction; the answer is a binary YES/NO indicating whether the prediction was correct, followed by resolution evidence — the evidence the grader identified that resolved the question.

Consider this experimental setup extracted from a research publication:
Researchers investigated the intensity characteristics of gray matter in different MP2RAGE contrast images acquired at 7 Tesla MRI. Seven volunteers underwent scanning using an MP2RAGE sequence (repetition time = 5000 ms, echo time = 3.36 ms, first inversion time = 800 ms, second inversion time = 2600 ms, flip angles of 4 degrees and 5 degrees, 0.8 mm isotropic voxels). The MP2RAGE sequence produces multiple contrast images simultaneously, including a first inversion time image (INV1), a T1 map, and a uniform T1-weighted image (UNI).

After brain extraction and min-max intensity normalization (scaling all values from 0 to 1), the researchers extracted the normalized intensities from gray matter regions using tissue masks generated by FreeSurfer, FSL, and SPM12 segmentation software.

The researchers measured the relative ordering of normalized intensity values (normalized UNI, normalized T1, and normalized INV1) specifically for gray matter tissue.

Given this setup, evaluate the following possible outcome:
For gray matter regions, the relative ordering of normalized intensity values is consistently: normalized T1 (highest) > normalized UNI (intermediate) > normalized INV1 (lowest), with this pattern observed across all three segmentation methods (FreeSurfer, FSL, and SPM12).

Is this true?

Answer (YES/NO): YES